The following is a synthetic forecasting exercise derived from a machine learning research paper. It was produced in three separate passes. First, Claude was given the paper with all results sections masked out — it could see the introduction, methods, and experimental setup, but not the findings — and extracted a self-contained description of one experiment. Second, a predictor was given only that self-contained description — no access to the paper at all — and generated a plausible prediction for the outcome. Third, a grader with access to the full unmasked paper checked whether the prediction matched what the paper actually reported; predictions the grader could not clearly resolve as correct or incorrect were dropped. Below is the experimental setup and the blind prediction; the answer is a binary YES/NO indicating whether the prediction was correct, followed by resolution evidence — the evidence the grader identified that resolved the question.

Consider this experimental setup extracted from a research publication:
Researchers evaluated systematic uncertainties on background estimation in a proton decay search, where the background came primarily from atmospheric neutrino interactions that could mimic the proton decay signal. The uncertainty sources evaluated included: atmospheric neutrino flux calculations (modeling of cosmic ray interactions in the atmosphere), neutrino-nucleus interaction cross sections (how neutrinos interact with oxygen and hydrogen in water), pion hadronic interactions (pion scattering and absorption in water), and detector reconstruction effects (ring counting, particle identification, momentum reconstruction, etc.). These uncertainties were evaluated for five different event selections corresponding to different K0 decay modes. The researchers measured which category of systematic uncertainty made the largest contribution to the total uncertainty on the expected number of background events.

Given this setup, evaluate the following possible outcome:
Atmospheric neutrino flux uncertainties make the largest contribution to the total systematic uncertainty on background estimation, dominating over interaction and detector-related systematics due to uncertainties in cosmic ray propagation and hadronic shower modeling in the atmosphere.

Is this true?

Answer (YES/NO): NO